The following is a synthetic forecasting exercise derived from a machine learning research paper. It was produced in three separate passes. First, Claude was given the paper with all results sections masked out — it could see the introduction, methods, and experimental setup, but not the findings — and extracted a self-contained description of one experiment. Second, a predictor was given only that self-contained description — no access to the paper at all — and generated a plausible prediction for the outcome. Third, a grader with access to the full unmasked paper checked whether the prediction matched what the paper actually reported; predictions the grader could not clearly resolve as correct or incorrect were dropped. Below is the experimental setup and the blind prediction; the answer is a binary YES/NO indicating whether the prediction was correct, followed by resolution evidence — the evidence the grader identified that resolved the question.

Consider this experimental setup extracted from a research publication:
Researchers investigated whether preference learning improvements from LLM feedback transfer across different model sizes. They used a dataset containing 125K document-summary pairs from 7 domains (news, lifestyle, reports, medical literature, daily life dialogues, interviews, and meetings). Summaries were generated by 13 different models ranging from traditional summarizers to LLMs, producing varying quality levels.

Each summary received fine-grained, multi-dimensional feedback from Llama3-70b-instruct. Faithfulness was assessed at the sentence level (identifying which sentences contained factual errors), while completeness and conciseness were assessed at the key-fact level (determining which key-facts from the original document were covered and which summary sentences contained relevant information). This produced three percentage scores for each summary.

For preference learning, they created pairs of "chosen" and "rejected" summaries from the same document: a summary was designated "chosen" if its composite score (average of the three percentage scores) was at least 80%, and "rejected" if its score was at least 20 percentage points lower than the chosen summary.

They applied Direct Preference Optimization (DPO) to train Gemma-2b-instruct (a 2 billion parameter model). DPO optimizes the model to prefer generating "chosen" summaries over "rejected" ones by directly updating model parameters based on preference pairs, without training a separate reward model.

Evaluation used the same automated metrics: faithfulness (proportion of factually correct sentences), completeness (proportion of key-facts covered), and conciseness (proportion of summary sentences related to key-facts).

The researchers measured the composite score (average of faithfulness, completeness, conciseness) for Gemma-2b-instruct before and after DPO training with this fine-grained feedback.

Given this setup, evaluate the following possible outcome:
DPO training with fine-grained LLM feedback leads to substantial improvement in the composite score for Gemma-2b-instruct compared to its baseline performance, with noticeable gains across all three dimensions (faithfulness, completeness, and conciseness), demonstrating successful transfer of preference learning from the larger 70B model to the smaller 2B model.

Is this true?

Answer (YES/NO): YES